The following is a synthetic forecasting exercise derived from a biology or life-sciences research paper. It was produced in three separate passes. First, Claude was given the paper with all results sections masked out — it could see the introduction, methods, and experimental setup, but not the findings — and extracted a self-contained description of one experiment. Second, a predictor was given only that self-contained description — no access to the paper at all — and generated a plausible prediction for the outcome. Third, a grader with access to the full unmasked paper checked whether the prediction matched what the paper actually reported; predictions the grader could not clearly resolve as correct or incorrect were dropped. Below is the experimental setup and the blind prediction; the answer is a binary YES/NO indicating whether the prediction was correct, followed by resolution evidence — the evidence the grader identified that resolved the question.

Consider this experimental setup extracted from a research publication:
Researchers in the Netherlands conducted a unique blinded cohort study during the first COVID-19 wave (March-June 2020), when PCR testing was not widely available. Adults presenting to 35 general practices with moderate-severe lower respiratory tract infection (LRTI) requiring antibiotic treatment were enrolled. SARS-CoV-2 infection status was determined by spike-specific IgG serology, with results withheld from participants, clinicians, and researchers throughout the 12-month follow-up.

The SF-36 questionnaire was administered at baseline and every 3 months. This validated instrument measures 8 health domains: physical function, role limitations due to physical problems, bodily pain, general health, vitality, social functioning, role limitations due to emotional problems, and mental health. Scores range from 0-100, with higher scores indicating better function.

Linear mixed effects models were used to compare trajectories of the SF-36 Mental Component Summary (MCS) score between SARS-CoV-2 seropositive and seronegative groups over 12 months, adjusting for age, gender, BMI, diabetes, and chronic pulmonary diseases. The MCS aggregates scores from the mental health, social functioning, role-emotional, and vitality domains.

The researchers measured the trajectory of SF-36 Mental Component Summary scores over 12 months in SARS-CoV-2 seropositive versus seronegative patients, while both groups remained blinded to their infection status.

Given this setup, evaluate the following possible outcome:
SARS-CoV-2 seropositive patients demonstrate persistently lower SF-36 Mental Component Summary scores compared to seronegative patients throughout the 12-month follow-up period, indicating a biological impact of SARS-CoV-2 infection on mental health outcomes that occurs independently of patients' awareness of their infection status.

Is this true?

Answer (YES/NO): NO